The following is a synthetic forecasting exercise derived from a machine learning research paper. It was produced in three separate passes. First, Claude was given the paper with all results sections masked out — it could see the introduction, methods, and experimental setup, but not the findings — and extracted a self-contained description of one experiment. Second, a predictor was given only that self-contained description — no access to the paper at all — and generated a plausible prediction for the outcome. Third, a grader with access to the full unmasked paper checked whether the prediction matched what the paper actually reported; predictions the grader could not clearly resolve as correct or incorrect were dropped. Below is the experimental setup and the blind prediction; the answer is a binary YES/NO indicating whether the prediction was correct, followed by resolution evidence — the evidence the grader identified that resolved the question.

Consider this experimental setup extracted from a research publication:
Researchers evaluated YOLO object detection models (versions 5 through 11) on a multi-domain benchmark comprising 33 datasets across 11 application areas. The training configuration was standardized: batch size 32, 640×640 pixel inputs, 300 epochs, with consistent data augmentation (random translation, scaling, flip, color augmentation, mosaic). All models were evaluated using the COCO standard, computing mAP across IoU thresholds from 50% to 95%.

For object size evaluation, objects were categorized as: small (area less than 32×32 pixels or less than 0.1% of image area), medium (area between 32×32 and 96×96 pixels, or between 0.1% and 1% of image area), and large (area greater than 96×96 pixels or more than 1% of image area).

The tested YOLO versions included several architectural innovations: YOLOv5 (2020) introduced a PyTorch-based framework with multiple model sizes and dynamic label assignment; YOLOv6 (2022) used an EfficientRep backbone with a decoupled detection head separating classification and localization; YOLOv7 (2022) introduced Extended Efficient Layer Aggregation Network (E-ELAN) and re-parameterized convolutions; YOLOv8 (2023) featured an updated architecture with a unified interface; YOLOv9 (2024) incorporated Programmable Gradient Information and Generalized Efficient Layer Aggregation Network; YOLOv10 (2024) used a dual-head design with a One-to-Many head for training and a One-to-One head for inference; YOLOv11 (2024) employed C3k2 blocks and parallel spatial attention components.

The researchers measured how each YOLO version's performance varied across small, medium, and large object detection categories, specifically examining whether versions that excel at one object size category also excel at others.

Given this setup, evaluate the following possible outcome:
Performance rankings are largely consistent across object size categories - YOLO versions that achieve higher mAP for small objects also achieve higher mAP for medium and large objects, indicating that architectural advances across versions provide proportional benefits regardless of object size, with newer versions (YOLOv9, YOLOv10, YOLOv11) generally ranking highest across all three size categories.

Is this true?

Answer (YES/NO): NO